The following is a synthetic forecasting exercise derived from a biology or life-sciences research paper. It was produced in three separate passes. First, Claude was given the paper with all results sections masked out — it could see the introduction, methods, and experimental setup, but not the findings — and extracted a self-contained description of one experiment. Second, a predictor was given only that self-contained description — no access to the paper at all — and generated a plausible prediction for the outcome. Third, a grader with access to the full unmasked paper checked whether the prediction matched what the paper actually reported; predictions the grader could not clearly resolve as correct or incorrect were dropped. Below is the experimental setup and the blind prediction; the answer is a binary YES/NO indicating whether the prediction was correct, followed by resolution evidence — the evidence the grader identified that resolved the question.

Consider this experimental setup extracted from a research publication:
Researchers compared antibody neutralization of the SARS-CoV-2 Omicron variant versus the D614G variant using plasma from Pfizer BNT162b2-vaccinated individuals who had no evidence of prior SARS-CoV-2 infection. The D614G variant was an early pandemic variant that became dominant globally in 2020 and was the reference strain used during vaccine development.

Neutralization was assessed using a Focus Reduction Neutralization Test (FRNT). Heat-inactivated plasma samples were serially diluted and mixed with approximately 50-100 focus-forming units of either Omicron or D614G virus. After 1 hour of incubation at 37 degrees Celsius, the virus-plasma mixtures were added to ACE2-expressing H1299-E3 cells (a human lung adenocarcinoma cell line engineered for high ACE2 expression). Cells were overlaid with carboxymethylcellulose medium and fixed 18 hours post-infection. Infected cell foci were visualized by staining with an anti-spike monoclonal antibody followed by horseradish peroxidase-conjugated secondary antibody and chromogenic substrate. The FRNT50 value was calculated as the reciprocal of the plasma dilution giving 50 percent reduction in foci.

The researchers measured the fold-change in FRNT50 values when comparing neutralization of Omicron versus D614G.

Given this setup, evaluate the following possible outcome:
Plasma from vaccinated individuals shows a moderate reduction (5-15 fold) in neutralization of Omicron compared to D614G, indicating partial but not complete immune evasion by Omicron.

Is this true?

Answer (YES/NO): NO